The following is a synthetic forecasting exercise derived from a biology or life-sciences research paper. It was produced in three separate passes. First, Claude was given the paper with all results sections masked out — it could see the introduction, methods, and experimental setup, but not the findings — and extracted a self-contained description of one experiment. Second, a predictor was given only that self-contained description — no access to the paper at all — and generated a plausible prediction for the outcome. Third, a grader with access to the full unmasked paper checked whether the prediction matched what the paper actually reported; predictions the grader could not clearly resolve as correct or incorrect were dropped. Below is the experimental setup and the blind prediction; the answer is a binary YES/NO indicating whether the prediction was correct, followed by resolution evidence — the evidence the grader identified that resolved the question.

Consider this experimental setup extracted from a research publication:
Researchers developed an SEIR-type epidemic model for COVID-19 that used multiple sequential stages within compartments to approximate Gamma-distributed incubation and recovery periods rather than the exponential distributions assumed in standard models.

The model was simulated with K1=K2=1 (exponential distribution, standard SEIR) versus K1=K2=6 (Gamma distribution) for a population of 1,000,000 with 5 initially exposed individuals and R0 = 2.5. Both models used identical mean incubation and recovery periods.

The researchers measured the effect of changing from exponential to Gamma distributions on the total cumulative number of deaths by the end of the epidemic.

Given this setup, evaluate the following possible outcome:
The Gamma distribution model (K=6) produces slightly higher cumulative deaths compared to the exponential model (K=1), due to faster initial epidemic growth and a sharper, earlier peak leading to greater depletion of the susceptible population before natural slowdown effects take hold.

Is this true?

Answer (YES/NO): NO